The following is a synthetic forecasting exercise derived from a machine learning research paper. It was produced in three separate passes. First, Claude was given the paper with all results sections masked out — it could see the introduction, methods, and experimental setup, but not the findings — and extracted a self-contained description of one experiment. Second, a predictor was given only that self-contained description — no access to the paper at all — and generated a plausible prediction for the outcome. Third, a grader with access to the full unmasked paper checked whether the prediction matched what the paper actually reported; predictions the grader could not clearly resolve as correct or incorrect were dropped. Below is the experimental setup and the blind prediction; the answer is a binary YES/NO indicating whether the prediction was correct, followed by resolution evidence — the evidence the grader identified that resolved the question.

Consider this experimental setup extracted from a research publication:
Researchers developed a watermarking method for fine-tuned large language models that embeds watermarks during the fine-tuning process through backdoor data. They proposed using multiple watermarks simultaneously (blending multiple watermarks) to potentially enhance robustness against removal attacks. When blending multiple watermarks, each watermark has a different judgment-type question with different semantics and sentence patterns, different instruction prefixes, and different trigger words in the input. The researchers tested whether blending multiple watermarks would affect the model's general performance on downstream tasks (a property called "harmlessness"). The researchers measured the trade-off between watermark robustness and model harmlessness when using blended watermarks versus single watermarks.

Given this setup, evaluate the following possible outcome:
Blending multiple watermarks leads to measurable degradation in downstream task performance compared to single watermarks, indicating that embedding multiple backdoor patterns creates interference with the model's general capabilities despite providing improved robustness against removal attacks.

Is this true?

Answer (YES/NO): NO